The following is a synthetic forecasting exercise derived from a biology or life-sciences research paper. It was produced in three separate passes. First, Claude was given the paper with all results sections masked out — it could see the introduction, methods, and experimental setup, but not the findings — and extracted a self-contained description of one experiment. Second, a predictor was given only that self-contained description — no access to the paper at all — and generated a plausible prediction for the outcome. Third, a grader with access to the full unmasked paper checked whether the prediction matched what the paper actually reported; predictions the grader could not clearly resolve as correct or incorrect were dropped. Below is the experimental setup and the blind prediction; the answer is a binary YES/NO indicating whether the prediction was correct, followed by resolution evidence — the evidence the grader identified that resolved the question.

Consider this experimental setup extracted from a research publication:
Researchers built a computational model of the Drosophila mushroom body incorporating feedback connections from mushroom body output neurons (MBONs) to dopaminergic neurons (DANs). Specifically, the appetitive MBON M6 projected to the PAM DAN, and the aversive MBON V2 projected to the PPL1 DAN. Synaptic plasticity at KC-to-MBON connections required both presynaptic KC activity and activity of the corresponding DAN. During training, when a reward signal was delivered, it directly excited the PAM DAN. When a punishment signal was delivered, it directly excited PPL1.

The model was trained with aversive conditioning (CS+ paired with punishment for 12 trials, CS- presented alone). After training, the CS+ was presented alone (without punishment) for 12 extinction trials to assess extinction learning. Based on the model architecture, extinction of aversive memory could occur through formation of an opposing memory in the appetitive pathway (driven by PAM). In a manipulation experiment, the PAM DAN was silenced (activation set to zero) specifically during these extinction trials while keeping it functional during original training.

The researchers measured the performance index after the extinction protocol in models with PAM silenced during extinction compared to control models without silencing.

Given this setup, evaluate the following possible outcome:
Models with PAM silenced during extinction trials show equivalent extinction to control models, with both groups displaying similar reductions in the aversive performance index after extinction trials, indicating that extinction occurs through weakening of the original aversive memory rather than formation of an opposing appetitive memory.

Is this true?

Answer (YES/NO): NO